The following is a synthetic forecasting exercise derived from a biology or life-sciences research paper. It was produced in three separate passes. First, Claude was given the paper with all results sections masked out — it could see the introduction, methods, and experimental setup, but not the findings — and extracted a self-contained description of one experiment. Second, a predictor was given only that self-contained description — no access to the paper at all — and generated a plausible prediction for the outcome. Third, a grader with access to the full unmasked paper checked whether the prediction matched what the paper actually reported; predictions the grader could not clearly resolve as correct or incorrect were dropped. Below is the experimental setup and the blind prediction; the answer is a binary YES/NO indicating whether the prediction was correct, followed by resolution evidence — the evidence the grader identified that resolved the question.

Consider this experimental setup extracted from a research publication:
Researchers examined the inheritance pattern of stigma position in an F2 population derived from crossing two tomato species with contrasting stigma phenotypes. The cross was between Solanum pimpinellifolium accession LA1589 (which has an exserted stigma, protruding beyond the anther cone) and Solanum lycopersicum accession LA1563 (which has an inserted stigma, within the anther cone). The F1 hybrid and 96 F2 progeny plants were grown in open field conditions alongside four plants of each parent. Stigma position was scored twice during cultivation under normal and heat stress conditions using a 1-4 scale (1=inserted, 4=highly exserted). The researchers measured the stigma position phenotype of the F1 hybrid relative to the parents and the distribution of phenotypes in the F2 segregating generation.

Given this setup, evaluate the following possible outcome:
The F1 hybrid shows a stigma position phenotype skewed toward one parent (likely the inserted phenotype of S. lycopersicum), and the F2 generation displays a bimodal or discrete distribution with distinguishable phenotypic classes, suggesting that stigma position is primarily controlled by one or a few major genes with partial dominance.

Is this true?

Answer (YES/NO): NO